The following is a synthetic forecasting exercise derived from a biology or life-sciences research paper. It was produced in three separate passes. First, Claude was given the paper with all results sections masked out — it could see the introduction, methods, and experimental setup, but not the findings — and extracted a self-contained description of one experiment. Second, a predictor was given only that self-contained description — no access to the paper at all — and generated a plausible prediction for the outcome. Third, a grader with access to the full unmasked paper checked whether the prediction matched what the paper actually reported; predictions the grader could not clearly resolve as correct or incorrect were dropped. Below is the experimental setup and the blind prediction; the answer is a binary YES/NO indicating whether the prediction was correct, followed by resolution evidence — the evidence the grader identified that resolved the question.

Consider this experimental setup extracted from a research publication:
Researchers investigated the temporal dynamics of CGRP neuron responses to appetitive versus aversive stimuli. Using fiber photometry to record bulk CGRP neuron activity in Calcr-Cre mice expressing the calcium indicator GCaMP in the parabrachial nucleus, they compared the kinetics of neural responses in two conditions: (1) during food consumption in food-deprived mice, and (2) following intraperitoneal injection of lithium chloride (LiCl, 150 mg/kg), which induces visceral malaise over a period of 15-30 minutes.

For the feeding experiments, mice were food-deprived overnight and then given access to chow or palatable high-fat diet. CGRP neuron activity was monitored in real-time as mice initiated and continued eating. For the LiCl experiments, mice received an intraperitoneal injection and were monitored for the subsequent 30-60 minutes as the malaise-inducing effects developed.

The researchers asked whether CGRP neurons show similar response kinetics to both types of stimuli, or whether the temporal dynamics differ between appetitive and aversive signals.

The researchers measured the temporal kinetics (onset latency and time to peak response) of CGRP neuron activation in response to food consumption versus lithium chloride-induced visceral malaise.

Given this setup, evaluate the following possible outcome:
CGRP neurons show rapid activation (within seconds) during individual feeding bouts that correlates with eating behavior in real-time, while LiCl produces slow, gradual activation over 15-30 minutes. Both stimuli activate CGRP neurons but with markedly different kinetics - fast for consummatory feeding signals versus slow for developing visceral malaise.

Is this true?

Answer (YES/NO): YES